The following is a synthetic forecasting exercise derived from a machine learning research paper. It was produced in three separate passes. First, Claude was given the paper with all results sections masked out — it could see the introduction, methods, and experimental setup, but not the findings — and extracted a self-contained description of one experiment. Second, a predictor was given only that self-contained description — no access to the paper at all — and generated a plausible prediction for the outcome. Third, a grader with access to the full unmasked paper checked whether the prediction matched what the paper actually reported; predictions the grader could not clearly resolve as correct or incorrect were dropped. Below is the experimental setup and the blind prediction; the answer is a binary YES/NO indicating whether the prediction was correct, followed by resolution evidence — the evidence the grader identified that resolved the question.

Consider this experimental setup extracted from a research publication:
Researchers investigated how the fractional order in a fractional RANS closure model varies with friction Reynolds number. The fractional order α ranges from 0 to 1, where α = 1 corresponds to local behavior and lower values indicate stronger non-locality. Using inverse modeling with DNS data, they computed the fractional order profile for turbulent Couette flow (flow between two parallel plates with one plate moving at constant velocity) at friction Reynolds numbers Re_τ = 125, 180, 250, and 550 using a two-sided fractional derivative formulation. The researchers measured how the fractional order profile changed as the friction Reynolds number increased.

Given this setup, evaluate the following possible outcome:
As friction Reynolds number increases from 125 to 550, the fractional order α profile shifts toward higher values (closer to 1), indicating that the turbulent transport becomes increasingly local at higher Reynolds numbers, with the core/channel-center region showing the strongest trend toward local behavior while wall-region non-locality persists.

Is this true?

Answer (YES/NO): NO